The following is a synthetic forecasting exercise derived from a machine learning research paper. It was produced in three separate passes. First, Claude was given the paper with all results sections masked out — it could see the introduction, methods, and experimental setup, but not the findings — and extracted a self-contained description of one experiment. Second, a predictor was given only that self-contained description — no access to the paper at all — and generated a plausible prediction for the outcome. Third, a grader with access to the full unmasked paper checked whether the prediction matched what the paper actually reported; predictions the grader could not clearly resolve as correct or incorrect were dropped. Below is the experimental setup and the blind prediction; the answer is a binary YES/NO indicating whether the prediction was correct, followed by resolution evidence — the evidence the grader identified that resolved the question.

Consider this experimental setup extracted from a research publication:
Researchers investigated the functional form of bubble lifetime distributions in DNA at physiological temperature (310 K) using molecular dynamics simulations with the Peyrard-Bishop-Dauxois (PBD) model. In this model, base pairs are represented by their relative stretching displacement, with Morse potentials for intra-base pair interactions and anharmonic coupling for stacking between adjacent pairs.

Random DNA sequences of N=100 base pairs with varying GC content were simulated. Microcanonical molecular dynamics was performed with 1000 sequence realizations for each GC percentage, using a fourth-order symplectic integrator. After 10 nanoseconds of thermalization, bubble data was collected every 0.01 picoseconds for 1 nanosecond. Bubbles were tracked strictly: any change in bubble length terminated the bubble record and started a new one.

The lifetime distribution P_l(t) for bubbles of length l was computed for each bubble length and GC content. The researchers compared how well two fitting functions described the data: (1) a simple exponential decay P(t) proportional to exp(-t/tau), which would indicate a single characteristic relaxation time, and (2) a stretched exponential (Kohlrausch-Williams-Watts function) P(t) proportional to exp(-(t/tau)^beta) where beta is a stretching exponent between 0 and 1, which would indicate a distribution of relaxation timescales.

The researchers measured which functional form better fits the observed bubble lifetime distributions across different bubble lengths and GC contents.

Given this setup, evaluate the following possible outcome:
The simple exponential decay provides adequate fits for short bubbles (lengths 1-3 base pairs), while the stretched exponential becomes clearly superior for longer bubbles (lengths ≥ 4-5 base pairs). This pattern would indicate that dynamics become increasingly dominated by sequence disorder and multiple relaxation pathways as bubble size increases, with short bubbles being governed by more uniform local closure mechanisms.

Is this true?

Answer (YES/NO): NO